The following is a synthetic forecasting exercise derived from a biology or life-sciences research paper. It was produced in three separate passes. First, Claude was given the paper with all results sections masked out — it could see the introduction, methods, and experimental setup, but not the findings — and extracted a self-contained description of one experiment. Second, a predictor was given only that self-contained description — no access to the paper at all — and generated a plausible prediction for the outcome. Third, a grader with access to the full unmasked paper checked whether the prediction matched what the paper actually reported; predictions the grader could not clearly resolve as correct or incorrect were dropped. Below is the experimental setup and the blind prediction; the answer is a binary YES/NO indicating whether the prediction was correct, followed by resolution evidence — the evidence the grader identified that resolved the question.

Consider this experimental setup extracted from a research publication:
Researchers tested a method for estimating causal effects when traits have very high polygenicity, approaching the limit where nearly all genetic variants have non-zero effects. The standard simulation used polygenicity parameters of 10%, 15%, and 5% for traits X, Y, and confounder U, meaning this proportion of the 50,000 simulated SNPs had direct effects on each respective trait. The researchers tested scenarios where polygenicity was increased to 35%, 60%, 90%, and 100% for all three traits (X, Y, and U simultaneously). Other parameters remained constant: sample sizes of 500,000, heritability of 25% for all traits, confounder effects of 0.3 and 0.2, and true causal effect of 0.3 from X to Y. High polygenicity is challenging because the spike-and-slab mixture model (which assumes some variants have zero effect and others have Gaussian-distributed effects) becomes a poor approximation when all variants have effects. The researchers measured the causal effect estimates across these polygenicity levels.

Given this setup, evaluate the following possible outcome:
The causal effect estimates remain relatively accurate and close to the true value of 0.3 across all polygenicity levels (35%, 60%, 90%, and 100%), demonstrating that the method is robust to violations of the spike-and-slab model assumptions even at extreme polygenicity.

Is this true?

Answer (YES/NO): NO